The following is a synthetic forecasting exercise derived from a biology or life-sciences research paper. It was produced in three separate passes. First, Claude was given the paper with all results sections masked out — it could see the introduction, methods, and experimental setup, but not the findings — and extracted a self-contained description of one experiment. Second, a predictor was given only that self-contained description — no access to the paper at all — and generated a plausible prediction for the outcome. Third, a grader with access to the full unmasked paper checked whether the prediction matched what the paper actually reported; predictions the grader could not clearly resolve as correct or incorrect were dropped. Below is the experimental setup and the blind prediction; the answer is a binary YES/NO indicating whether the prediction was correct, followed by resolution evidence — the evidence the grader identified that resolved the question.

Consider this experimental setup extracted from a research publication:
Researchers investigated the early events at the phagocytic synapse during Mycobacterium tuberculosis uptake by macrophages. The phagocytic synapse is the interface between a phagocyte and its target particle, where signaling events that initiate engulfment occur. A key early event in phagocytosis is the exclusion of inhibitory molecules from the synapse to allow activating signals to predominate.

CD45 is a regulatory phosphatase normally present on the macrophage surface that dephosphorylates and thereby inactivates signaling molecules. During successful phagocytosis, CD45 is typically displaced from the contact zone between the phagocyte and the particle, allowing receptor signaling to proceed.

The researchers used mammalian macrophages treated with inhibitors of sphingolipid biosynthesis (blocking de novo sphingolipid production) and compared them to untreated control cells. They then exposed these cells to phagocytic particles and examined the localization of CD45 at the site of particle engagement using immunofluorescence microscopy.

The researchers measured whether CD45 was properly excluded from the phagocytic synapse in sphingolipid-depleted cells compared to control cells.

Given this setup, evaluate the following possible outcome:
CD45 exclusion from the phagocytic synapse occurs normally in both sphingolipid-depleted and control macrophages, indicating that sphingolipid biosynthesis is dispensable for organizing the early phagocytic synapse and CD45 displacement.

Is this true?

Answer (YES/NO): NO